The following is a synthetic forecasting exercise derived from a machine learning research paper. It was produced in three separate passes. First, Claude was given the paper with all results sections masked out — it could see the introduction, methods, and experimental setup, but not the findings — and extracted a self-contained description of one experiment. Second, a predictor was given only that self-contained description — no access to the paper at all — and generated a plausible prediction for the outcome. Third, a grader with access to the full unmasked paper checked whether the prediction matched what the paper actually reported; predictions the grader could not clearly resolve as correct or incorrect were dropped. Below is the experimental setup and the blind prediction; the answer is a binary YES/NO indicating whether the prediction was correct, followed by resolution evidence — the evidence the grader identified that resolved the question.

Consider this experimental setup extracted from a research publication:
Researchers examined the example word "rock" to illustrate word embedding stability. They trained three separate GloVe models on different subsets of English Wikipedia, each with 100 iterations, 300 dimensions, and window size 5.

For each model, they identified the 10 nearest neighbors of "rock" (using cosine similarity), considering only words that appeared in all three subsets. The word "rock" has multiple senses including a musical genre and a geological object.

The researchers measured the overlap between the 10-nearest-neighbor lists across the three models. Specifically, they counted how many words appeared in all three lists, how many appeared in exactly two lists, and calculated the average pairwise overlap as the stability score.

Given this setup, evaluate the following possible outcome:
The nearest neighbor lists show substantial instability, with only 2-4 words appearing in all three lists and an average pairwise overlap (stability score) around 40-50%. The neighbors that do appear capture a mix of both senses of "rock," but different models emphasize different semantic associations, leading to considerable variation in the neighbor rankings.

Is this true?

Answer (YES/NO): NO